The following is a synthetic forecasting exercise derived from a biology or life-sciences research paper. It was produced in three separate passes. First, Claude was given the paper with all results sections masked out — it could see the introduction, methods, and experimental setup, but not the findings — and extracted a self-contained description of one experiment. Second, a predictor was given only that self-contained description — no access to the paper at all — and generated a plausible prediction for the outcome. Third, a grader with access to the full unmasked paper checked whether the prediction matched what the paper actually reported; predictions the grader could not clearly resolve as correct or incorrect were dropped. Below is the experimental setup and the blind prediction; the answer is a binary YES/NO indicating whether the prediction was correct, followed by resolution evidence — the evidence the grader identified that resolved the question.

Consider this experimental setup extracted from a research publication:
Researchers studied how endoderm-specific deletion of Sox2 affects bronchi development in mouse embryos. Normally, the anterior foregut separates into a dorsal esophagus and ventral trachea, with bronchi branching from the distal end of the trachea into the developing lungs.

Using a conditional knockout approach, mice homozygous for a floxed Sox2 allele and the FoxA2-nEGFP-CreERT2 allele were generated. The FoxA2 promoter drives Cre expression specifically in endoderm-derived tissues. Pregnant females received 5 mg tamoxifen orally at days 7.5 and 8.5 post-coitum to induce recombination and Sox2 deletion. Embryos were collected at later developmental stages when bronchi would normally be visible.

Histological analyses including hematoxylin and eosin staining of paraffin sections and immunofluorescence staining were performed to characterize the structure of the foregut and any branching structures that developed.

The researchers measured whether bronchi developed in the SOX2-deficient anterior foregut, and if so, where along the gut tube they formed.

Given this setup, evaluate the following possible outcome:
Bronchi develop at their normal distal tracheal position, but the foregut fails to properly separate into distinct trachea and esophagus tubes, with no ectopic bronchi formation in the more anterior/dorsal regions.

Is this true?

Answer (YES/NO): NO